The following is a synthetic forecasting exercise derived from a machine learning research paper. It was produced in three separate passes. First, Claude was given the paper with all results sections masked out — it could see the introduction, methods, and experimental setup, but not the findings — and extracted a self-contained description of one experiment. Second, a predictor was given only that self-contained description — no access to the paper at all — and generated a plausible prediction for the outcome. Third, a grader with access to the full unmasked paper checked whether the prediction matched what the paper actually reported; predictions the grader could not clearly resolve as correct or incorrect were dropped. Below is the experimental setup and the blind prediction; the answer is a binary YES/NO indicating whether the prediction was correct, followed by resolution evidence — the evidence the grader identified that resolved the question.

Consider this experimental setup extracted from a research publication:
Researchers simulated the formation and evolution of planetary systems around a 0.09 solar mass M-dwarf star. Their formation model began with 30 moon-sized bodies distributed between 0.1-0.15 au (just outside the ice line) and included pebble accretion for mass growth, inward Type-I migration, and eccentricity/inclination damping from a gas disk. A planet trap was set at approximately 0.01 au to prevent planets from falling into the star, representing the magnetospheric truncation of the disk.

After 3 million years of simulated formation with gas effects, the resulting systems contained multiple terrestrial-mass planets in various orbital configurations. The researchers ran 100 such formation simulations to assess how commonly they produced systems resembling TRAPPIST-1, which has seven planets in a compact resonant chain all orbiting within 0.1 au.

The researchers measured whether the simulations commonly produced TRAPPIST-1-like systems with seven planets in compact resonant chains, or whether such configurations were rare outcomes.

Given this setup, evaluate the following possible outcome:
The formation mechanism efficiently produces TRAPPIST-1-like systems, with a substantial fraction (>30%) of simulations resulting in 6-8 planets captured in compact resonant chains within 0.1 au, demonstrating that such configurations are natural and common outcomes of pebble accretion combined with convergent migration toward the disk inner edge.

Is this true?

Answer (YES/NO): NO